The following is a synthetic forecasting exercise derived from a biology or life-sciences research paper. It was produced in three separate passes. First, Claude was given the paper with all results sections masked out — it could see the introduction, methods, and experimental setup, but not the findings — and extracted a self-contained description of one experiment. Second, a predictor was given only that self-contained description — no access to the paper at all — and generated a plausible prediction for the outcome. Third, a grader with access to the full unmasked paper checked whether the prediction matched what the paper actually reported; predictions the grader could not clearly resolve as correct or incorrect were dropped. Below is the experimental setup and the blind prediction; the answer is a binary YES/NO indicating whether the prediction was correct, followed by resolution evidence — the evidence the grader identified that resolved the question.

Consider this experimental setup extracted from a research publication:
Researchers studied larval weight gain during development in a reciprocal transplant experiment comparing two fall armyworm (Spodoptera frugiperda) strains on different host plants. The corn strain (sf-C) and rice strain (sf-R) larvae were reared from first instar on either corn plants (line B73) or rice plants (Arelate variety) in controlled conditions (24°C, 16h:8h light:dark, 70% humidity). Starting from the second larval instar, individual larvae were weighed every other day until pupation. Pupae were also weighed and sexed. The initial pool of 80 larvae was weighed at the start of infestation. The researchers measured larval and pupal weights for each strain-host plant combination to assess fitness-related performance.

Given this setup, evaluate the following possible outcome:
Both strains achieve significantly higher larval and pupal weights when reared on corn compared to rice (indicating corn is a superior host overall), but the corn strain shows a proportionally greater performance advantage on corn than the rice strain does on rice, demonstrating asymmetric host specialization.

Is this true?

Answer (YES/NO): NO